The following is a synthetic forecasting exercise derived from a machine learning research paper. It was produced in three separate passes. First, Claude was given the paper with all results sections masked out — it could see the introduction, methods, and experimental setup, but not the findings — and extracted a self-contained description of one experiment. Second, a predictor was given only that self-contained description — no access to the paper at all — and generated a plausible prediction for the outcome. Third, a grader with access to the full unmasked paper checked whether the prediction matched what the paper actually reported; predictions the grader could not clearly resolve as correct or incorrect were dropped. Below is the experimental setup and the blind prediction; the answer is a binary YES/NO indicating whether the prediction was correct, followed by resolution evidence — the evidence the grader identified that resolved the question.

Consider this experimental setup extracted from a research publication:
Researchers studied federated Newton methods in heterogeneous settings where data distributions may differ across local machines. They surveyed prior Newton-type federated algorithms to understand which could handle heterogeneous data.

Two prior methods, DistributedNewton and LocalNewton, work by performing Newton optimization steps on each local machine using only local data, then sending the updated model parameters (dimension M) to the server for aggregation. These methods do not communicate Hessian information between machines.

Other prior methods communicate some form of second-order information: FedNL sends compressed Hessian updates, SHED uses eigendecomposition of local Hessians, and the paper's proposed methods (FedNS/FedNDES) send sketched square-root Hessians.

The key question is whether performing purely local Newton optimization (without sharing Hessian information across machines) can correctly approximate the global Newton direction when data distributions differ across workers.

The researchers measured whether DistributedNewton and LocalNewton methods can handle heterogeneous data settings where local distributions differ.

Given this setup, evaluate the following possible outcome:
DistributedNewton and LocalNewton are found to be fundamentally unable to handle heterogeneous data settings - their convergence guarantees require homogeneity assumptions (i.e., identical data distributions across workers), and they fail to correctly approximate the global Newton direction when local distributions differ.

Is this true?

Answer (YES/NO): YES